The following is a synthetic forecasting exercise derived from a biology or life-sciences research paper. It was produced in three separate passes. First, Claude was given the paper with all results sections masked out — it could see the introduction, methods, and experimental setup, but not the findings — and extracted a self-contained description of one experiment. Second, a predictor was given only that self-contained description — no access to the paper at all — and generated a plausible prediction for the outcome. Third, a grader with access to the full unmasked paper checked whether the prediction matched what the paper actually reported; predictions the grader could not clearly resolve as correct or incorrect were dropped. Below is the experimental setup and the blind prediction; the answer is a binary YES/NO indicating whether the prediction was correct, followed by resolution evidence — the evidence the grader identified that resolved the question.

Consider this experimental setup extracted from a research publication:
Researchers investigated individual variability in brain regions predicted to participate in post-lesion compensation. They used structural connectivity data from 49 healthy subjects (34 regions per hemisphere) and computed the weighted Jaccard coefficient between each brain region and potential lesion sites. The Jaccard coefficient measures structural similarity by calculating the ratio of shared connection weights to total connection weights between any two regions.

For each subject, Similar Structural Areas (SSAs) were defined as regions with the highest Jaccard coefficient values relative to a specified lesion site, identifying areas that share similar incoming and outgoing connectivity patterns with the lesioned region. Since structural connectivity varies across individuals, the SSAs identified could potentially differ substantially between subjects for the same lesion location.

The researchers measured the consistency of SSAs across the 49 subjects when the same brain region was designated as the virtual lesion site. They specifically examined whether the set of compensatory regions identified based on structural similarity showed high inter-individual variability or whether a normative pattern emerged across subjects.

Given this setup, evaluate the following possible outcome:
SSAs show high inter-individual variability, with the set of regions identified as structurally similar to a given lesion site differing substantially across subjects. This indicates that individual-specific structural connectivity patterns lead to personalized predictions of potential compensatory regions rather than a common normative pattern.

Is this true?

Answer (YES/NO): NO